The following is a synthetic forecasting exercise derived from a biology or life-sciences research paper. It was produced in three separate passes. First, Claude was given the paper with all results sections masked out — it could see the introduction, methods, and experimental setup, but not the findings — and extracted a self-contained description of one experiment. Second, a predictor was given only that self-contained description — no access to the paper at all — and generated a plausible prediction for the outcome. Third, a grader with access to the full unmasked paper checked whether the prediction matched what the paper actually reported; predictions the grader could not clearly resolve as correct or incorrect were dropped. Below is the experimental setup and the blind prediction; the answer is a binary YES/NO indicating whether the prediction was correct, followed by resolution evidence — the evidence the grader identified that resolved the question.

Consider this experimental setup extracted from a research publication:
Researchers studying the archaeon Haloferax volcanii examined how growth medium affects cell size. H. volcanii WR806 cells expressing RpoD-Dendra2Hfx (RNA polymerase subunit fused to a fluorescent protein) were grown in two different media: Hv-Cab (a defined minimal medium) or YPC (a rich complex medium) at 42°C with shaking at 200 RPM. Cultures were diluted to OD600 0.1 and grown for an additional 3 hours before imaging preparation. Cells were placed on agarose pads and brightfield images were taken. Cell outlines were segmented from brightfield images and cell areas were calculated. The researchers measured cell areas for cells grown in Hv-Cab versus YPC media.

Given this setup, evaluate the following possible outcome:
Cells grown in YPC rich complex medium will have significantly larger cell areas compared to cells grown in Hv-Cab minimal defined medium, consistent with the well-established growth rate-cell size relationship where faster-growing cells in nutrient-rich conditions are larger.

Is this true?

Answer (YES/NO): YES